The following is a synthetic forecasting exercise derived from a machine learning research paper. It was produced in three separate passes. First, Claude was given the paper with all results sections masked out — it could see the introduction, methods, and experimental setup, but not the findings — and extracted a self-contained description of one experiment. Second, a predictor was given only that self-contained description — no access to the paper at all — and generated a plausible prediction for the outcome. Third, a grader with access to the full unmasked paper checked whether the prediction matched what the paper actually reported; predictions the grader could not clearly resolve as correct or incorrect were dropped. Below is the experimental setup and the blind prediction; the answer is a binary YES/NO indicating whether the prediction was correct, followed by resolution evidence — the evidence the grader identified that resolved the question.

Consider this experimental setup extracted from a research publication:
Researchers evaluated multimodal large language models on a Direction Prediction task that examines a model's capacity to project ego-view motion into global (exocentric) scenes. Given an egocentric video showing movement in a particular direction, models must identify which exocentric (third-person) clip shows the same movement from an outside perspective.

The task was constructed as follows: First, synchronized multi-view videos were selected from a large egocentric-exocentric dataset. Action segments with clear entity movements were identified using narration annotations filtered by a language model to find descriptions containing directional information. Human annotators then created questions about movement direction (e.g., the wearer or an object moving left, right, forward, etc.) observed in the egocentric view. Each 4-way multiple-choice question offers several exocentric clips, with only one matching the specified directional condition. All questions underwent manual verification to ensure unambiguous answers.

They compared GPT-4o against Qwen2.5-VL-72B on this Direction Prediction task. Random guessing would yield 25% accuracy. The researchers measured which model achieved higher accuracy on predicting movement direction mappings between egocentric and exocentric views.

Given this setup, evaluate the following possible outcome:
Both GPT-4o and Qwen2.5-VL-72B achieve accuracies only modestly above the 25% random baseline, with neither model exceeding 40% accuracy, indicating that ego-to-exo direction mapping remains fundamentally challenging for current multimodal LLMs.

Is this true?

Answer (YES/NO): NO